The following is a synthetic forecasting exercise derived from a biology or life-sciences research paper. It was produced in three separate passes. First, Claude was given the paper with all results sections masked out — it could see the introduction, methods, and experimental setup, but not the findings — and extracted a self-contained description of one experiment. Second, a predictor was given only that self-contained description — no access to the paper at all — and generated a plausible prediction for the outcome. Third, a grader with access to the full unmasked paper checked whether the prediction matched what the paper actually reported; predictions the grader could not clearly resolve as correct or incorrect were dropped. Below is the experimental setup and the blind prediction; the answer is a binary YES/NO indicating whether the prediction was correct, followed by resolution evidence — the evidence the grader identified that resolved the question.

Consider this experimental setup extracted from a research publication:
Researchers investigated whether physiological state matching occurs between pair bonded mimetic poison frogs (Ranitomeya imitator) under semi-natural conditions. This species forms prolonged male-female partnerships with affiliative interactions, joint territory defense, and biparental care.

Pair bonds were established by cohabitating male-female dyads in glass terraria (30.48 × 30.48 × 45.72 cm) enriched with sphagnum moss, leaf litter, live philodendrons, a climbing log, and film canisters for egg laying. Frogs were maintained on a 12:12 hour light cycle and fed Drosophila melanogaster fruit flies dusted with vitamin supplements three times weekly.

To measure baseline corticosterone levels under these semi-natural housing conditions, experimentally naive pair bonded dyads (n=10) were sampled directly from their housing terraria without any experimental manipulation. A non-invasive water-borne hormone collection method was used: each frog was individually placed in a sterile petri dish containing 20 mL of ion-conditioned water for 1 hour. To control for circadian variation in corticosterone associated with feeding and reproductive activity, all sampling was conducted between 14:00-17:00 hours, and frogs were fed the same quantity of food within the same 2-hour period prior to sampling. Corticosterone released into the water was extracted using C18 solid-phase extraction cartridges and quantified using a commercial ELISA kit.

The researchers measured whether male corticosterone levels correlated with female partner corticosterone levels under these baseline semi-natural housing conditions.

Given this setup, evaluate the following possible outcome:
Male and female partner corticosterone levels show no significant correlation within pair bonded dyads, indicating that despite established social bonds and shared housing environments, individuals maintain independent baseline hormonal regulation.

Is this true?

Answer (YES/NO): NO